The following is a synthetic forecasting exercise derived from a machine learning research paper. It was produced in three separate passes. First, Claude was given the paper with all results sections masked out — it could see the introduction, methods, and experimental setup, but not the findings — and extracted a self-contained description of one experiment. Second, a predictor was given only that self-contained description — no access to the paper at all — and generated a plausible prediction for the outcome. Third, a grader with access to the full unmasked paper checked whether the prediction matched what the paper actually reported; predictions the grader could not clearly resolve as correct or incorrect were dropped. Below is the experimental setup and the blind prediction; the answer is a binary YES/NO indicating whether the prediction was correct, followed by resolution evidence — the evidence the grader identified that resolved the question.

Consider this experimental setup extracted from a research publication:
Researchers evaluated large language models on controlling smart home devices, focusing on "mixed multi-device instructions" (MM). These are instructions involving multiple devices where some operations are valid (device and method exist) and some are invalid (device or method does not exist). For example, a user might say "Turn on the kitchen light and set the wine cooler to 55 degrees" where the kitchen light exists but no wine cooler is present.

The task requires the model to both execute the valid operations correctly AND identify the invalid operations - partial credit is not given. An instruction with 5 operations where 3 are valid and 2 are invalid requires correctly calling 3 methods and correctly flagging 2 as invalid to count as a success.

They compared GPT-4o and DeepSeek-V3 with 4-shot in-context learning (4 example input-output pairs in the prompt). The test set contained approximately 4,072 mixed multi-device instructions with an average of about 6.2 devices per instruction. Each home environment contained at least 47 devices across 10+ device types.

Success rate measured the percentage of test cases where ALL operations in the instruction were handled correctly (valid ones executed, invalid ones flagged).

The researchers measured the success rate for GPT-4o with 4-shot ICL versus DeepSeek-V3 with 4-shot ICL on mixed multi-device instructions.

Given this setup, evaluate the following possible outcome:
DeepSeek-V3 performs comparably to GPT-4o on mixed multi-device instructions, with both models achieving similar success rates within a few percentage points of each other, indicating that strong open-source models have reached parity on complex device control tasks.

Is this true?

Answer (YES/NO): NO